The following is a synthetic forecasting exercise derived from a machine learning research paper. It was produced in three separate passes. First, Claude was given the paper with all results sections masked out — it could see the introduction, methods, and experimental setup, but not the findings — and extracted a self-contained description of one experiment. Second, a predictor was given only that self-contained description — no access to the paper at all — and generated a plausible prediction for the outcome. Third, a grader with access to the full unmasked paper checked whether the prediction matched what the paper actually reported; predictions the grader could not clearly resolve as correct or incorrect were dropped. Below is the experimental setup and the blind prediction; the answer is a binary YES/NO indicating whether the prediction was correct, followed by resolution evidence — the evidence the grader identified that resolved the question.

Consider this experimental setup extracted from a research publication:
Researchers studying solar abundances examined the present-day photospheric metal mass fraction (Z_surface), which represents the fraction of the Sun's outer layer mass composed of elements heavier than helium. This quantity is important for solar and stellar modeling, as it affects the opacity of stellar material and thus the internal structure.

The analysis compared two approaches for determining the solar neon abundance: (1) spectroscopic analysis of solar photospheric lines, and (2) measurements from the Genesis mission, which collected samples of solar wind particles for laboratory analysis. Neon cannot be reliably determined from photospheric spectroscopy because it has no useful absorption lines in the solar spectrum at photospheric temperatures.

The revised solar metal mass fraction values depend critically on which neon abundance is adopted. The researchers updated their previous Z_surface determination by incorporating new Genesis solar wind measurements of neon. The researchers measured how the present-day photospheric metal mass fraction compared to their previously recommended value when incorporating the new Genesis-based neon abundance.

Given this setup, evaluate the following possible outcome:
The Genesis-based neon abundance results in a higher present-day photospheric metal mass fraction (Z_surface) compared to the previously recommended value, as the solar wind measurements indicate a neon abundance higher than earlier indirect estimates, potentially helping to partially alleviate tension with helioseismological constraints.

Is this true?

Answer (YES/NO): YES